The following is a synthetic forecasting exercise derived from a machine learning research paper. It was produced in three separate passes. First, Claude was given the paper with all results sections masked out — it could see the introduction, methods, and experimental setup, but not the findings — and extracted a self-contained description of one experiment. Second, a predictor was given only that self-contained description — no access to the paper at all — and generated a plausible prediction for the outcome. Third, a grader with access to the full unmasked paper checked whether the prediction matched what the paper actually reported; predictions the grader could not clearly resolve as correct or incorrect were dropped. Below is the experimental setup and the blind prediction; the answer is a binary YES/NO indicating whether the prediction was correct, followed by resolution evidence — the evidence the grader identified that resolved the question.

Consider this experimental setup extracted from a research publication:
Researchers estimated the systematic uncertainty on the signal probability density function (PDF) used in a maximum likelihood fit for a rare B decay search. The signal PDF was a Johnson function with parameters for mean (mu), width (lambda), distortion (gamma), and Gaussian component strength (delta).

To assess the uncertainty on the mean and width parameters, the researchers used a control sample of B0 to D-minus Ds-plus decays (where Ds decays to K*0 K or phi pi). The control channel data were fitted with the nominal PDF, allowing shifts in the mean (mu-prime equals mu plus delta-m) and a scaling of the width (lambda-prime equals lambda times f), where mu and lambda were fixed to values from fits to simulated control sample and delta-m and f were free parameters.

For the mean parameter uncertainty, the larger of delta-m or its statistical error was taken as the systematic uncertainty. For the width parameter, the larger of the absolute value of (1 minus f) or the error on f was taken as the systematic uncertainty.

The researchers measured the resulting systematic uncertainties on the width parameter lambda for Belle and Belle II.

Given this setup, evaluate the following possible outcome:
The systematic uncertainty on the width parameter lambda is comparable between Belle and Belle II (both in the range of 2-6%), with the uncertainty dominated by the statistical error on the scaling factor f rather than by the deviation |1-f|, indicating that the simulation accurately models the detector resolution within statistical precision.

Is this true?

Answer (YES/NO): NO